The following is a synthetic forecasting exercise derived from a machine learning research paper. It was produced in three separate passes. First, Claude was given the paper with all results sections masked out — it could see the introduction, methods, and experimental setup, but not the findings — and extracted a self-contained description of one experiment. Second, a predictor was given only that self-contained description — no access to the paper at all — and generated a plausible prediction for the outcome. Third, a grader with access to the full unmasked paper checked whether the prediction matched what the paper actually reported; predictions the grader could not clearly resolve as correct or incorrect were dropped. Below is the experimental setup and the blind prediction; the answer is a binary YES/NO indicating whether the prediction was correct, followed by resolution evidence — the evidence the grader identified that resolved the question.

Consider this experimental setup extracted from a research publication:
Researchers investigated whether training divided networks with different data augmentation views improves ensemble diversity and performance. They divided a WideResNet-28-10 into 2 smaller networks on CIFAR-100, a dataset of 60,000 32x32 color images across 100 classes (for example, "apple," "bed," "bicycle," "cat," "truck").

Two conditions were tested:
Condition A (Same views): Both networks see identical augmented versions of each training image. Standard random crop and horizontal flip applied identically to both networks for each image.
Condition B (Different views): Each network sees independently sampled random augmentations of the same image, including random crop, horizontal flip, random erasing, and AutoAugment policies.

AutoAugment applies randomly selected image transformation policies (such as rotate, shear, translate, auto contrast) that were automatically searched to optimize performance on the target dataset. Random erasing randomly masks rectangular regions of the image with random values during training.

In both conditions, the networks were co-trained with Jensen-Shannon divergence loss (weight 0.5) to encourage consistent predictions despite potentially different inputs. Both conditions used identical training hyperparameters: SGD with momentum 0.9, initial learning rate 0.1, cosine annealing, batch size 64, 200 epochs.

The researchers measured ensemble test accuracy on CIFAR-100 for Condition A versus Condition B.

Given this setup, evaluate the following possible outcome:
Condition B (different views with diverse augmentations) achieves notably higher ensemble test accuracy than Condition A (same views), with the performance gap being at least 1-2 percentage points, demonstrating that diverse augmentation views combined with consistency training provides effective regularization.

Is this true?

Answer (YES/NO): NO